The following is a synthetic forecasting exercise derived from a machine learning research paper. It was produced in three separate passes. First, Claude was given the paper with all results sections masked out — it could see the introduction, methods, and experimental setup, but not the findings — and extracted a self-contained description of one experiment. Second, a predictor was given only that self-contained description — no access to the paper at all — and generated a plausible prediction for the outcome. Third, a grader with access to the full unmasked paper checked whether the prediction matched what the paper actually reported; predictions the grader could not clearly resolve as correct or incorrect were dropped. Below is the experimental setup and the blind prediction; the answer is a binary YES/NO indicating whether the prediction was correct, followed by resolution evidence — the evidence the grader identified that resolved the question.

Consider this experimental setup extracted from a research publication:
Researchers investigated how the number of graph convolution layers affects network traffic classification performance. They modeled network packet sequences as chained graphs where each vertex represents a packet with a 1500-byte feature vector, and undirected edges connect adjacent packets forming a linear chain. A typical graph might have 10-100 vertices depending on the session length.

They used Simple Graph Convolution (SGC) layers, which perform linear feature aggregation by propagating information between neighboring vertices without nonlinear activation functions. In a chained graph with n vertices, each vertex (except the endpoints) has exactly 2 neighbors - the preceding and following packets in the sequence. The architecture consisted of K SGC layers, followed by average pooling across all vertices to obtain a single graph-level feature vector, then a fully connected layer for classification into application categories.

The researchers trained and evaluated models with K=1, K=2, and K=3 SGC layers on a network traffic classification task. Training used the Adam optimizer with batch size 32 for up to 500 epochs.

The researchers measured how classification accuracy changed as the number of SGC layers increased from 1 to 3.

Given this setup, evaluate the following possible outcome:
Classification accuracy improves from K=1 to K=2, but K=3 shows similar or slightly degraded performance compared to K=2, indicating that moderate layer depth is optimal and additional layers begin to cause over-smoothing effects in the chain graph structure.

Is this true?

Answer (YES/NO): NO